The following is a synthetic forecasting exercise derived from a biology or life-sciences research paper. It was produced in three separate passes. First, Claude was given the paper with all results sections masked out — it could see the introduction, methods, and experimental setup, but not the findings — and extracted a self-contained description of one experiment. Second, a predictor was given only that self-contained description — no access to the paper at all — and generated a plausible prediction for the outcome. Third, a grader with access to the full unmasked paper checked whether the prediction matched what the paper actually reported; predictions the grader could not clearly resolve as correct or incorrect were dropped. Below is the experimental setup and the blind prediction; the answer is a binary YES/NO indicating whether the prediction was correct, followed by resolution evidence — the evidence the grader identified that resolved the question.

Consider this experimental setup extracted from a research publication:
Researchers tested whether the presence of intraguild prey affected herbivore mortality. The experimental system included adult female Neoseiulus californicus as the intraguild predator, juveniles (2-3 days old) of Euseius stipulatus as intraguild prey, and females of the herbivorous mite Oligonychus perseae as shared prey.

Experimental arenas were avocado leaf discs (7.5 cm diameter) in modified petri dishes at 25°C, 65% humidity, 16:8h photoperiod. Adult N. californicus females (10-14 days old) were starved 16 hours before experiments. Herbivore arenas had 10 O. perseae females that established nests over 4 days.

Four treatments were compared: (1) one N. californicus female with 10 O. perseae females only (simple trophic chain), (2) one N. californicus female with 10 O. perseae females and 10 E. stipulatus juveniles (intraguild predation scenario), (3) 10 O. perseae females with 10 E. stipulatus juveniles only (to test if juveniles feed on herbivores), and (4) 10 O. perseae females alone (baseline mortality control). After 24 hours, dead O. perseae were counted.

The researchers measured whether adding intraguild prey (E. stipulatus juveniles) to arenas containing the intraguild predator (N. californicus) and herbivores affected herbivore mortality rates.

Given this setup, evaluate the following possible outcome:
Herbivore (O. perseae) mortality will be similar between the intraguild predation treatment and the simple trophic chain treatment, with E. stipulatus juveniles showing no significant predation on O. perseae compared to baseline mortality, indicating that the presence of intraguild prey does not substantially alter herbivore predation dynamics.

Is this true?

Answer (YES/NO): NO